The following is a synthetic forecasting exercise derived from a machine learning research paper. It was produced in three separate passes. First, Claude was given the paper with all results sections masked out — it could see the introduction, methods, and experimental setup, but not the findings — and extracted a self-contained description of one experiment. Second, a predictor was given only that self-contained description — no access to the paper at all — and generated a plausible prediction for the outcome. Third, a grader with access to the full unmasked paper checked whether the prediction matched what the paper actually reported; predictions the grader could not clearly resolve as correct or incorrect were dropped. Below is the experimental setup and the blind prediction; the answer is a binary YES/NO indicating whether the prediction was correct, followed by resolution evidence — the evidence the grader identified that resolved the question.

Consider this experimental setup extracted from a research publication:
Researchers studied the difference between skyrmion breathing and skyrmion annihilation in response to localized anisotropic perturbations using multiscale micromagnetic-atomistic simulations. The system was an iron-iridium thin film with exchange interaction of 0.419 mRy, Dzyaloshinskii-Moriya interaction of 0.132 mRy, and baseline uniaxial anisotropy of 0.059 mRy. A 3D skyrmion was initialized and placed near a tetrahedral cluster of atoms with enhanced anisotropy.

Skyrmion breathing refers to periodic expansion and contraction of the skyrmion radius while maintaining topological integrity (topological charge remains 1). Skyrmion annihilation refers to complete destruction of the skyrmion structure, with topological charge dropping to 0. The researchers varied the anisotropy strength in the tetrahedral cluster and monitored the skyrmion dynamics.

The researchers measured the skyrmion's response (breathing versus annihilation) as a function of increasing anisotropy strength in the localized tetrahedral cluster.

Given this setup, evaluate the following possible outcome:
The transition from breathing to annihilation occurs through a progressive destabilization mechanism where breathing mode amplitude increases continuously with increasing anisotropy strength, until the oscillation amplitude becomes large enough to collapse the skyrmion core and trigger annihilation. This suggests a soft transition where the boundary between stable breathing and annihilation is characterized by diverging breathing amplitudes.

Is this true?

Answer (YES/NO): NO